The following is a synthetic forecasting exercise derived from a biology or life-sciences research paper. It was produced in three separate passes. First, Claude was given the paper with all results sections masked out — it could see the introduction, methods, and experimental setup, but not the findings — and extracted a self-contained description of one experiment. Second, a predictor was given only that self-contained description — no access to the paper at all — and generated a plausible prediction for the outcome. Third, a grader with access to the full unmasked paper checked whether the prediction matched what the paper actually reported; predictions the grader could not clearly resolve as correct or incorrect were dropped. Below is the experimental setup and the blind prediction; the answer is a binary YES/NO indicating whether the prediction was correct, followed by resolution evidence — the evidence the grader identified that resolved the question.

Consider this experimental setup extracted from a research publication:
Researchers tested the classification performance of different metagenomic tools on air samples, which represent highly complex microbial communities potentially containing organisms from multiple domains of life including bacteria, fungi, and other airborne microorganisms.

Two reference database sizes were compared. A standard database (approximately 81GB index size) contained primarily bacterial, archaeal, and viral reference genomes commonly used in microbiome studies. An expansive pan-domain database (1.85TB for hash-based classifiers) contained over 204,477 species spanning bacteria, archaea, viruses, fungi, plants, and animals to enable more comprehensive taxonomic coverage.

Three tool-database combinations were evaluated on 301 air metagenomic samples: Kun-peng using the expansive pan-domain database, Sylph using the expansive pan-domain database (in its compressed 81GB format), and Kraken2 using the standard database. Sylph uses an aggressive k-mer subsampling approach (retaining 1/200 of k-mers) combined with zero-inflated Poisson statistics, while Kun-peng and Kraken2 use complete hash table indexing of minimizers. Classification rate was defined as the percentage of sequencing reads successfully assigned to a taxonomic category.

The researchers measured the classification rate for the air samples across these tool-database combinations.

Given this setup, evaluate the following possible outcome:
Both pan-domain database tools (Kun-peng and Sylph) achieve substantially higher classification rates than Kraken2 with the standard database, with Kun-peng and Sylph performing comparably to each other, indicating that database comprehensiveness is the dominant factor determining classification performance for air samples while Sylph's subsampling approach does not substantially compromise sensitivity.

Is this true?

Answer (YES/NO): NO